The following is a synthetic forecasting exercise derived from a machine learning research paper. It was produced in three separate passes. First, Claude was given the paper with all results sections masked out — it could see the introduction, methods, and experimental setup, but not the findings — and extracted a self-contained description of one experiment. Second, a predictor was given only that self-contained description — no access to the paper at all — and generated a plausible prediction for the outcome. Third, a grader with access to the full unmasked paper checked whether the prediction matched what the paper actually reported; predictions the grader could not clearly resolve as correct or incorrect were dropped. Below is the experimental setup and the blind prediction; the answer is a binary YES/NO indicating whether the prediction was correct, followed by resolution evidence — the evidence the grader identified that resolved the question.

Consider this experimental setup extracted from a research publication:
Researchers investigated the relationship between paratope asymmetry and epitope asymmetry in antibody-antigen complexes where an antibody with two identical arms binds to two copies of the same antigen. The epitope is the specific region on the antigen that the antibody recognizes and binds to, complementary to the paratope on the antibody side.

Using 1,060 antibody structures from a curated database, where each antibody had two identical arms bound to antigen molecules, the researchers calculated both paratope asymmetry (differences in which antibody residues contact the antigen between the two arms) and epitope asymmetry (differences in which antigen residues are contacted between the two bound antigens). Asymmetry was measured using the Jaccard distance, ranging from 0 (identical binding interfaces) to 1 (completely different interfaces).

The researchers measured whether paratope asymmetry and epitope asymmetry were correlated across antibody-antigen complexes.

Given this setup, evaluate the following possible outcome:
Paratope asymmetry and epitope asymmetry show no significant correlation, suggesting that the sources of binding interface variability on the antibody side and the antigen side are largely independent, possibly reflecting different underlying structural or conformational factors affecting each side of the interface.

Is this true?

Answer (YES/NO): NO